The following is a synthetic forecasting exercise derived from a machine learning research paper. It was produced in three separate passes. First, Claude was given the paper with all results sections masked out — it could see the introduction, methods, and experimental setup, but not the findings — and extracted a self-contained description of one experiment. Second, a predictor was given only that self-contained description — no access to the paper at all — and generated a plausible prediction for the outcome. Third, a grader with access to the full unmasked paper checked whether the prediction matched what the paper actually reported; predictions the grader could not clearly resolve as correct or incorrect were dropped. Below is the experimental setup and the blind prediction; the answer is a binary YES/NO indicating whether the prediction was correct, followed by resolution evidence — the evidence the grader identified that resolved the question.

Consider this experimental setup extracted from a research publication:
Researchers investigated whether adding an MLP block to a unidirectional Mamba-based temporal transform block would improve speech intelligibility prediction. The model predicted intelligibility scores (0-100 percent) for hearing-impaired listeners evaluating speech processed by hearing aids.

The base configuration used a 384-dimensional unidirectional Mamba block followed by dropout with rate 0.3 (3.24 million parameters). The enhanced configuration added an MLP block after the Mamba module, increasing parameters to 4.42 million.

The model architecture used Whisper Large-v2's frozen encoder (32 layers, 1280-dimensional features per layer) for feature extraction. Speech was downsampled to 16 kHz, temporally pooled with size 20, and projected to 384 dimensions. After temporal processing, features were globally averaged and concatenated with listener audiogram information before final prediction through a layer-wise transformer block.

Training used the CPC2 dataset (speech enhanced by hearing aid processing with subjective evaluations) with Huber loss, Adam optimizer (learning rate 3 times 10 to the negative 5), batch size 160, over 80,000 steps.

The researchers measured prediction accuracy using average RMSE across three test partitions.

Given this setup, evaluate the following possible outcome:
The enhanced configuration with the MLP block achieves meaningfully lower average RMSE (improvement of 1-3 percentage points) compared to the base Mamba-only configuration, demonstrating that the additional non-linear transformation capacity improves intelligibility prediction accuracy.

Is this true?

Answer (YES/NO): NO